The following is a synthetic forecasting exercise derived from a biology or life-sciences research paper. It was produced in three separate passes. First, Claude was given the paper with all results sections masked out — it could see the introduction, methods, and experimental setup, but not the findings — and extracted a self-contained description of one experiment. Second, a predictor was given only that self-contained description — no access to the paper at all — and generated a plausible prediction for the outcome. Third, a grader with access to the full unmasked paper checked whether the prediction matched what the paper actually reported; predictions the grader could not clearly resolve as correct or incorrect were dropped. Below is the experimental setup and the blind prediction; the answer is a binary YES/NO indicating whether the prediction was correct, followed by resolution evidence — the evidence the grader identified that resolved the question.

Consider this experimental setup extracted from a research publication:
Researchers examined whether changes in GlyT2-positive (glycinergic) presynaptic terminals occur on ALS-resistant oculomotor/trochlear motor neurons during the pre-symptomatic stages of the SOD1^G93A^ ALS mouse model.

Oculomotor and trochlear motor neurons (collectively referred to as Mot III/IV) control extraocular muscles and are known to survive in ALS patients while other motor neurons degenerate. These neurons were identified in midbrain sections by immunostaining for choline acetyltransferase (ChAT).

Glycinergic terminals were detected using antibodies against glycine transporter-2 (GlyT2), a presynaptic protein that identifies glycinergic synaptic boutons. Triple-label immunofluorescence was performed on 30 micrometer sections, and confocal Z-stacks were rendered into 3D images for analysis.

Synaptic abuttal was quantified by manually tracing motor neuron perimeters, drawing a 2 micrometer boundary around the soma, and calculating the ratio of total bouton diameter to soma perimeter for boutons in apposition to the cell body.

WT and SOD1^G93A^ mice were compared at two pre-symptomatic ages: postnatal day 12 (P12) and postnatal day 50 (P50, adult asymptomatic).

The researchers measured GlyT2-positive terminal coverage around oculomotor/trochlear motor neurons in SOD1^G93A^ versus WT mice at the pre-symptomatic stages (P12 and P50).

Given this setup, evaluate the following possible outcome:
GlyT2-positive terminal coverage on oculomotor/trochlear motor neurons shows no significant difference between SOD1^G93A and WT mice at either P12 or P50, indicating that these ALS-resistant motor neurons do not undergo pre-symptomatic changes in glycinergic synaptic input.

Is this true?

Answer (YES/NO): NO